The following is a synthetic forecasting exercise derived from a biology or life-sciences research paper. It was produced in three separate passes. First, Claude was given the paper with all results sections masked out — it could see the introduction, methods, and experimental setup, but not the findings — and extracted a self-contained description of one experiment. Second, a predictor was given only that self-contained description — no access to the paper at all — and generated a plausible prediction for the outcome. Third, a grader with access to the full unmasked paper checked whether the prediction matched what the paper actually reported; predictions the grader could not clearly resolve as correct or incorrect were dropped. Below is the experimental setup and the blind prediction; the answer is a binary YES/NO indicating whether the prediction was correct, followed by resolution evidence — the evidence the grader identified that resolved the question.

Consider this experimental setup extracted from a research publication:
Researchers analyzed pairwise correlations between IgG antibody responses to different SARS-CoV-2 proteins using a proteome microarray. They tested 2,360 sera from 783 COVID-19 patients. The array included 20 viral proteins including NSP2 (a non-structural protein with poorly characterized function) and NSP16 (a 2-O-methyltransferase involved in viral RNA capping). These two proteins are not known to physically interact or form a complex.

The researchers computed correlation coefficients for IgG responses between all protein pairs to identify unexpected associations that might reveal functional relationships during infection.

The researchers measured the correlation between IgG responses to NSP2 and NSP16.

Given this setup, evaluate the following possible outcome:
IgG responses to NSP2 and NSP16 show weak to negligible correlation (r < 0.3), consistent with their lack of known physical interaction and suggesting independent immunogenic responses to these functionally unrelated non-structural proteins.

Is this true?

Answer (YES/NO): NO